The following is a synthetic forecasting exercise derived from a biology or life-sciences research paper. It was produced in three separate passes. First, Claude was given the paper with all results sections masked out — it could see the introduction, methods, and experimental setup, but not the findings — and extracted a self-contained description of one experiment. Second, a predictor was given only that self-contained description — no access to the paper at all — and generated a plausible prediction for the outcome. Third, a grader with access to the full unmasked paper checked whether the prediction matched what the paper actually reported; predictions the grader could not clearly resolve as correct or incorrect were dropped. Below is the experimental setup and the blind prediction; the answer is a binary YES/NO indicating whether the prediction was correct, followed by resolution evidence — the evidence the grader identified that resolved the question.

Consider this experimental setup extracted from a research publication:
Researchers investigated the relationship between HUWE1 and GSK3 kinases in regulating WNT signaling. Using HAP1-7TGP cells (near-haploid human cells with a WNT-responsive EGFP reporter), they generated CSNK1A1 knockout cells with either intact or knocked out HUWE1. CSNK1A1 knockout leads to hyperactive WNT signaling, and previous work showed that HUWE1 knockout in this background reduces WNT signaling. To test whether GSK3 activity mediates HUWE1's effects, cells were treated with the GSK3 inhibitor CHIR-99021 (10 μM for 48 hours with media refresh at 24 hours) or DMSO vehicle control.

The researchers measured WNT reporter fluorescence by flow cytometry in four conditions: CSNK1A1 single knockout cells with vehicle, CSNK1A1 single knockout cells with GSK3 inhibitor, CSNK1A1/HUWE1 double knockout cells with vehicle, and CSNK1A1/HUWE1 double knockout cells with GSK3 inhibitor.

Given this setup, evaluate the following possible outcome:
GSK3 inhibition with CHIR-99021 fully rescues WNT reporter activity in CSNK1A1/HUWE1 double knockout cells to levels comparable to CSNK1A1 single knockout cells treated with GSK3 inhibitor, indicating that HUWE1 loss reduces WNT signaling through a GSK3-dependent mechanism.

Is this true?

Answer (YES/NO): NO